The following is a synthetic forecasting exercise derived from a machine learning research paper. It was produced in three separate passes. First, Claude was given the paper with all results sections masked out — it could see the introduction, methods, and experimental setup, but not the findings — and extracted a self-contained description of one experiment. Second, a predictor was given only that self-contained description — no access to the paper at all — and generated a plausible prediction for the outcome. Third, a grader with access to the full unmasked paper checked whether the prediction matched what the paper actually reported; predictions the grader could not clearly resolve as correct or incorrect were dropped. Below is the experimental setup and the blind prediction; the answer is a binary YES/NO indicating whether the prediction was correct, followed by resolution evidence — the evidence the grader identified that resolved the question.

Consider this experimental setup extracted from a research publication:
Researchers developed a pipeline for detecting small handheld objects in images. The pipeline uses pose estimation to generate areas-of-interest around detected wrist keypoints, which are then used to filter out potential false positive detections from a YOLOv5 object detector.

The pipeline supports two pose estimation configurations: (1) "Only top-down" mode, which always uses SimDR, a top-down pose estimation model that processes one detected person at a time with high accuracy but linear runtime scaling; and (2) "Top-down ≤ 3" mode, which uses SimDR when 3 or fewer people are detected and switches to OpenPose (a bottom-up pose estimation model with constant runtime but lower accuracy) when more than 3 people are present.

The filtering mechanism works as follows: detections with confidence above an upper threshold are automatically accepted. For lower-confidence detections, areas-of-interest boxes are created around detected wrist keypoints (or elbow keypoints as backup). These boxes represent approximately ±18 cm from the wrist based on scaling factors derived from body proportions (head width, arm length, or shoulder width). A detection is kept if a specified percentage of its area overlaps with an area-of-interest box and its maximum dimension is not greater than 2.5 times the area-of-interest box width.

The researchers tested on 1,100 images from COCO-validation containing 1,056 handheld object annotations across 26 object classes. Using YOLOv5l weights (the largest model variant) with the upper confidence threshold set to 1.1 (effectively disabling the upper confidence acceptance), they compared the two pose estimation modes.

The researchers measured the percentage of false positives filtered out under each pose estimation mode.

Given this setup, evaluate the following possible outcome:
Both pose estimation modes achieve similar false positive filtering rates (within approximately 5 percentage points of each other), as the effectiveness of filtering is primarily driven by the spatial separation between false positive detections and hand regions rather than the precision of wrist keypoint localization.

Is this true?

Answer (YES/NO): NO